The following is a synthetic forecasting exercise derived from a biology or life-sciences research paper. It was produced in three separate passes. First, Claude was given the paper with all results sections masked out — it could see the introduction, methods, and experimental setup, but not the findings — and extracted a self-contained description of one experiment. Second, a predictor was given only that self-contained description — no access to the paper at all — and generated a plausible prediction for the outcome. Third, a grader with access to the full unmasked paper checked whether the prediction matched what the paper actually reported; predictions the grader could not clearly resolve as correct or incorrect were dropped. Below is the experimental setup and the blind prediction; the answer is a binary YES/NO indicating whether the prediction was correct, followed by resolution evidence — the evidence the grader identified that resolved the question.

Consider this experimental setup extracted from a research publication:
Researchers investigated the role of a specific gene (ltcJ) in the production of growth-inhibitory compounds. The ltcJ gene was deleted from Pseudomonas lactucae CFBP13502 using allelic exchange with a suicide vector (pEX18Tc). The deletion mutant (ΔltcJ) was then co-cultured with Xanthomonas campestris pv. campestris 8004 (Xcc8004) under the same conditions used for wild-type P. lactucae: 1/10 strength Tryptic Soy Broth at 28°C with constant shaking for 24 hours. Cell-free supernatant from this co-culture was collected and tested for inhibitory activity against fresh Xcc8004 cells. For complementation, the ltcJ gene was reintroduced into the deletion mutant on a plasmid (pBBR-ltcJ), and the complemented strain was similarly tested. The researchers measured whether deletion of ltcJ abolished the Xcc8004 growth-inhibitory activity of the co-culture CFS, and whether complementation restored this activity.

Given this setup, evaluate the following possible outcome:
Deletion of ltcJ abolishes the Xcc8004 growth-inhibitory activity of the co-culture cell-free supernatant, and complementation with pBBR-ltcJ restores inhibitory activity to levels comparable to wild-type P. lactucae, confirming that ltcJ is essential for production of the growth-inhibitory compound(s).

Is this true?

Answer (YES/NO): NO